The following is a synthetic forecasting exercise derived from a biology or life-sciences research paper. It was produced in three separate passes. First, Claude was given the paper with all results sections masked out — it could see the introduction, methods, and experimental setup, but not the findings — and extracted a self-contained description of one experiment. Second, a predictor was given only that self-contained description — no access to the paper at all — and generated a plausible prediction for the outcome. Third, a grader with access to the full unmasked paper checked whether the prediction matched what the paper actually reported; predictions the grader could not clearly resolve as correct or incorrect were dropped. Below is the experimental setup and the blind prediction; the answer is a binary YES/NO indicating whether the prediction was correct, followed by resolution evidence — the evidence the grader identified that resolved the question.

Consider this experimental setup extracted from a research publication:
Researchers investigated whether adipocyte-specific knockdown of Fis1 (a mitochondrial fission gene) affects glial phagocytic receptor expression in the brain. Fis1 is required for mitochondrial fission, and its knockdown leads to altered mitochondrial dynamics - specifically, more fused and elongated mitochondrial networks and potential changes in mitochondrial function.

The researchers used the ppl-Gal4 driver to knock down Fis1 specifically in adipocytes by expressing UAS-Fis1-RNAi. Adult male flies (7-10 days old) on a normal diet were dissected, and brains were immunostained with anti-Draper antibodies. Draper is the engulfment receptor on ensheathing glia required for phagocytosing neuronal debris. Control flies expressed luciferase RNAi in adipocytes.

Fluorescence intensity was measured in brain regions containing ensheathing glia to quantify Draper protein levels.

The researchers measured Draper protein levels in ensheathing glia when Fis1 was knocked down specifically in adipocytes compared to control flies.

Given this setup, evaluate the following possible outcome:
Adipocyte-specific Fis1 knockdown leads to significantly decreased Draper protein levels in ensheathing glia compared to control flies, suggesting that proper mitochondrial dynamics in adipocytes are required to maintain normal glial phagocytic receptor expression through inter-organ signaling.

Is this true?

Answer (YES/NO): YES